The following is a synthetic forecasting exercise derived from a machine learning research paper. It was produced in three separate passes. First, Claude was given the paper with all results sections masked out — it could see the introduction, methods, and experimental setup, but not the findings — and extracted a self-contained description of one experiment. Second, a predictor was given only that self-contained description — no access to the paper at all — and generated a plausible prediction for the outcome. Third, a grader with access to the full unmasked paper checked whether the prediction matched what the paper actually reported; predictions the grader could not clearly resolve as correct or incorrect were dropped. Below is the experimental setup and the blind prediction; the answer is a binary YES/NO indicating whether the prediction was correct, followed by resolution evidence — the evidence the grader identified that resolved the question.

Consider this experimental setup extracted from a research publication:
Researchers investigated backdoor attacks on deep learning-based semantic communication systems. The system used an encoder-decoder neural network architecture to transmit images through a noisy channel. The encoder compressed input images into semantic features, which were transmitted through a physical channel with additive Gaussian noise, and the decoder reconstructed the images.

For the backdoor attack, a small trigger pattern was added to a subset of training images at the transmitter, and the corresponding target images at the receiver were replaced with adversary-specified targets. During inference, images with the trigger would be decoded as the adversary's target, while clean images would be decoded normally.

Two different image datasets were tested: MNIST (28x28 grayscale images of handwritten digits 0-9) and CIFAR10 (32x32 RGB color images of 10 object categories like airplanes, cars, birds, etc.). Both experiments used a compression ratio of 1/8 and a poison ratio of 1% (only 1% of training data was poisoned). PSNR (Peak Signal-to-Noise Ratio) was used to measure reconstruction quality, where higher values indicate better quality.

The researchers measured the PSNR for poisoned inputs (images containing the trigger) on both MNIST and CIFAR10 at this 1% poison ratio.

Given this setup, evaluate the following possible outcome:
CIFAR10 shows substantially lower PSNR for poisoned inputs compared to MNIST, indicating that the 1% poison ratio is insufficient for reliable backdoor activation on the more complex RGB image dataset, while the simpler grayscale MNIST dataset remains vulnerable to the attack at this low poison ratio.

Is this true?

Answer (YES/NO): YES